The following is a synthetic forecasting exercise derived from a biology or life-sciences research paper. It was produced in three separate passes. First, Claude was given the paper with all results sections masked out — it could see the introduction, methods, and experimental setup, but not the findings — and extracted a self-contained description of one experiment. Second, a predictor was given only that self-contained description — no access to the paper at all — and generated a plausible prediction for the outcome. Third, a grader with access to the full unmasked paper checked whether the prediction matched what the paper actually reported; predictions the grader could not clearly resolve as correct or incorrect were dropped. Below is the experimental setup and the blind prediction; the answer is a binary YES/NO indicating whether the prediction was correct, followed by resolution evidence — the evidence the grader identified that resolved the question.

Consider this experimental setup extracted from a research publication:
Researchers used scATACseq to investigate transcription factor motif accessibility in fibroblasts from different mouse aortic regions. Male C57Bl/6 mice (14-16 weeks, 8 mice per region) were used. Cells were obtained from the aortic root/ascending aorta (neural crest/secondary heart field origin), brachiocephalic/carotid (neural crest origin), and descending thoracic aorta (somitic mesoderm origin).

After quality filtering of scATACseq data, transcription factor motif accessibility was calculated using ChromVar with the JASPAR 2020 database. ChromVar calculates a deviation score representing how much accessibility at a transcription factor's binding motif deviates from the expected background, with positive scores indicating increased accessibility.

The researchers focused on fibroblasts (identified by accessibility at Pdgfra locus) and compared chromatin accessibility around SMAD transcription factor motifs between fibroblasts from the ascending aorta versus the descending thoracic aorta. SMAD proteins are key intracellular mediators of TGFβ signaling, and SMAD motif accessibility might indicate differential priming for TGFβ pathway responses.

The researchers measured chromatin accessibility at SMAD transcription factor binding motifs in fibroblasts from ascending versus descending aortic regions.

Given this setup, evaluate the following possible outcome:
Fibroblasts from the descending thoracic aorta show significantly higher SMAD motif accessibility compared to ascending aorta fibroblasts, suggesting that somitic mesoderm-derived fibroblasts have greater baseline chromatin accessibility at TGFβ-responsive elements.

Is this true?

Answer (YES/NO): NO